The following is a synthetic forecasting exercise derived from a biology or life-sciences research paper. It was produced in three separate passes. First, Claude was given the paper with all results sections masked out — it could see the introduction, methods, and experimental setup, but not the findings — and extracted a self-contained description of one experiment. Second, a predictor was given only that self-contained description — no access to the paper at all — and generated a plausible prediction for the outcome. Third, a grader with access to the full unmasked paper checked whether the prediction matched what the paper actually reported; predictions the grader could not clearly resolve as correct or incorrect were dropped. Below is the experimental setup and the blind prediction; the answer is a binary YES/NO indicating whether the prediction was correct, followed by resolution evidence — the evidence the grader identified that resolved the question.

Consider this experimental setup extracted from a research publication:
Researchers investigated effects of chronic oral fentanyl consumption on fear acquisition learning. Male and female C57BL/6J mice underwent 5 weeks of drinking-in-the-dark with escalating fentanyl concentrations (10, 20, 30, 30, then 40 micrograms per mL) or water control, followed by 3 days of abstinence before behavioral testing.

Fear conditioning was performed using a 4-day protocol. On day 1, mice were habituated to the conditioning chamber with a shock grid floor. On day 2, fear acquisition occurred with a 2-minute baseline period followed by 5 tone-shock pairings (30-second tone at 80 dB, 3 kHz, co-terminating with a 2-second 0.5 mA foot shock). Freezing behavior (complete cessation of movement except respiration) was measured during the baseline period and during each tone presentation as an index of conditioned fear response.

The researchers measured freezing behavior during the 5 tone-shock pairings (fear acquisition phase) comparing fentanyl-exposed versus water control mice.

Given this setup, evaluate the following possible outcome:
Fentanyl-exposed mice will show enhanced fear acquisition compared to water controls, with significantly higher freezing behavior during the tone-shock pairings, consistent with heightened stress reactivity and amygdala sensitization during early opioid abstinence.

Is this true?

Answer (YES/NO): NO